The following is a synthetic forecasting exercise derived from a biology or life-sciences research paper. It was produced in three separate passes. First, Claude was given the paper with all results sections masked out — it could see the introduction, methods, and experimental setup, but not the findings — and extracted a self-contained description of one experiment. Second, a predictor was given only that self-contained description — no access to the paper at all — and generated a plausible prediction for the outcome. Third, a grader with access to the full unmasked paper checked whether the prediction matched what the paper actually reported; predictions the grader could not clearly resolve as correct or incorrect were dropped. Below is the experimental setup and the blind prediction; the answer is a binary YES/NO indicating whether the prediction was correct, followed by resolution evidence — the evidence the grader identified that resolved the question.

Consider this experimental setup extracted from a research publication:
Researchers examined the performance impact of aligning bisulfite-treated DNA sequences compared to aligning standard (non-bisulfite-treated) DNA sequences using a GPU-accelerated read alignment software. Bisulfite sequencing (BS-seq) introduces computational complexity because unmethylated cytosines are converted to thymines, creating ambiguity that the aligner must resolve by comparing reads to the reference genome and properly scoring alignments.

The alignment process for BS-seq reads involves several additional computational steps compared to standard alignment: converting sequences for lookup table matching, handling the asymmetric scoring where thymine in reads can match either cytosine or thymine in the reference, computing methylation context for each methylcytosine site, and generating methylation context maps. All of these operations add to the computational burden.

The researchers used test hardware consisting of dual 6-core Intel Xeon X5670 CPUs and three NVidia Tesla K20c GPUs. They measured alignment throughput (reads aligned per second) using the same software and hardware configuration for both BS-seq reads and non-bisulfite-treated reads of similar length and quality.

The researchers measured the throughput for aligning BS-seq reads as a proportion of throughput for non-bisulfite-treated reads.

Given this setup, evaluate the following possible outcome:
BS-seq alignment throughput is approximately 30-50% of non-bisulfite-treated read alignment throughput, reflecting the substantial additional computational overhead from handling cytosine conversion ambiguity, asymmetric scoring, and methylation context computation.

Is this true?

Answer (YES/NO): NO